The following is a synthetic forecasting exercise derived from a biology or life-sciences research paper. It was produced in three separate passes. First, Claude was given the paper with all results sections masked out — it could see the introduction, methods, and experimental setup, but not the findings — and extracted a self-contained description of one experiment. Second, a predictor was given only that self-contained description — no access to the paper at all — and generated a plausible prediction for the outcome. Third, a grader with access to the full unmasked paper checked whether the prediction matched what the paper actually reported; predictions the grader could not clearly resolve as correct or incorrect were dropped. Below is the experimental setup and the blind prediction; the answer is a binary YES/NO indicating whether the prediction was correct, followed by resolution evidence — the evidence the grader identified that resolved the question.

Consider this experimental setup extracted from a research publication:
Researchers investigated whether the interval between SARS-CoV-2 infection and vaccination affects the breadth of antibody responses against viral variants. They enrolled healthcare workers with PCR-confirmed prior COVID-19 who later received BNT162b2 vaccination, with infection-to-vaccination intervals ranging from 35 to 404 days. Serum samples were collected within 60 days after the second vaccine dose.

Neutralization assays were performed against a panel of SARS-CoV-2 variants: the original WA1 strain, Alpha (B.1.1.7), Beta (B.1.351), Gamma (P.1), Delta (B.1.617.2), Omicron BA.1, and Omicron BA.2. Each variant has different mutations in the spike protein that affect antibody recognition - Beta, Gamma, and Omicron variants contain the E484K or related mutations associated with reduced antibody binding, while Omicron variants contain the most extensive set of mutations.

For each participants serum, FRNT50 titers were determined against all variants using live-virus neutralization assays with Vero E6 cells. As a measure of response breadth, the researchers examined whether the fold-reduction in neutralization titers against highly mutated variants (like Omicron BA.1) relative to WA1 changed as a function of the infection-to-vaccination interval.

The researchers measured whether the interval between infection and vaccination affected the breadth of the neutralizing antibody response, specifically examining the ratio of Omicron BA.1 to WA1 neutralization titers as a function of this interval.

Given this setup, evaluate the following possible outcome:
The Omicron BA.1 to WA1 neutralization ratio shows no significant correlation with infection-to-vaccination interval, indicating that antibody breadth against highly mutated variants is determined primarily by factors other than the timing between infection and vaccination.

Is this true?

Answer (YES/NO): NO